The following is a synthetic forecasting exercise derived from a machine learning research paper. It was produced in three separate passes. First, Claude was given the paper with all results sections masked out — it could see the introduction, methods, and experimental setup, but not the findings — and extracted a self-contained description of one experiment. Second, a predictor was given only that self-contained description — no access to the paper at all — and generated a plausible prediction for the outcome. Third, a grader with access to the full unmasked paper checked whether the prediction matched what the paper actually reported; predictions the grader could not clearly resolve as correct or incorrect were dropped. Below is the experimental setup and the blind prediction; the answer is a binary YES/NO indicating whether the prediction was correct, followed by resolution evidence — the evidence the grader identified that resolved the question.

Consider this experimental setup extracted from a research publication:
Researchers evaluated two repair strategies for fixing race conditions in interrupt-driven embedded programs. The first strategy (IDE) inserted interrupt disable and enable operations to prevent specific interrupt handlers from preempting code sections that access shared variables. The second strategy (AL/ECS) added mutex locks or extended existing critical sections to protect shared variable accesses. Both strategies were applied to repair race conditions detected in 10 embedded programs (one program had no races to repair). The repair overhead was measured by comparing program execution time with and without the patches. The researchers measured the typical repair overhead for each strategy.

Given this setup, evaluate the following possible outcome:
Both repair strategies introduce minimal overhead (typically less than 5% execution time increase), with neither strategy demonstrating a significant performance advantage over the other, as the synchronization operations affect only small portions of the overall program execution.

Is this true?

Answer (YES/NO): NO